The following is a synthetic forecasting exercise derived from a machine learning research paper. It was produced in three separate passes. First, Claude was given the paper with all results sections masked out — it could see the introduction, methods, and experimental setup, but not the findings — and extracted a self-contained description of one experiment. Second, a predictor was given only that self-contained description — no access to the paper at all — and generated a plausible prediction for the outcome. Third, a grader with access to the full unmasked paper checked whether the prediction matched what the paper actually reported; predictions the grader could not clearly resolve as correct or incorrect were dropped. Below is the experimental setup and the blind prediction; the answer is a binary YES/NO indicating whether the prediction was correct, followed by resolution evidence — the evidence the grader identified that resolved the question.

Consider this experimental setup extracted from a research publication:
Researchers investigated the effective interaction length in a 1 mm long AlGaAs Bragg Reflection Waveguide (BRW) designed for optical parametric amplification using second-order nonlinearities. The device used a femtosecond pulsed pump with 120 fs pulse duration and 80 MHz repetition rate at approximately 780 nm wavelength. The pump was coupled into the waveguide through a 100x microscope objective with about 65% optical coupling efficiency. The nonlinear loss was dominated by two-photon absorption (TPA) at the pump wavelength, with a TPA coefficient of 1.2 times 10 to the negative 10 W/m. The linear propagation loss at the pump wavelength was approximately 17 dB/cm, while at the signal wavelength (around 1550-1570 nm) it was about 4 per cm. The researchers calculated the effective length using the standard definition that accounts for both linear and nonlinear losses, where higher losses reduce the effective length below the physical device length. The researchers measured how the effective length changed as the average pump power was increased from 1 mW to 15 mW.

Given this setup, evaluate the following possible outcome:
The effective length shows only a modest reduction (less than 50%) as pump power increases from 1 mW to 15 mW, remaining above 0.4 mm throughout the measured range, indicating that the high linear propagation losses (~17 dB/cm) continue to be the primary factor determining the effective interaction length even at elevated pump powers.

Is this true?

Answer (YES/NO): NO